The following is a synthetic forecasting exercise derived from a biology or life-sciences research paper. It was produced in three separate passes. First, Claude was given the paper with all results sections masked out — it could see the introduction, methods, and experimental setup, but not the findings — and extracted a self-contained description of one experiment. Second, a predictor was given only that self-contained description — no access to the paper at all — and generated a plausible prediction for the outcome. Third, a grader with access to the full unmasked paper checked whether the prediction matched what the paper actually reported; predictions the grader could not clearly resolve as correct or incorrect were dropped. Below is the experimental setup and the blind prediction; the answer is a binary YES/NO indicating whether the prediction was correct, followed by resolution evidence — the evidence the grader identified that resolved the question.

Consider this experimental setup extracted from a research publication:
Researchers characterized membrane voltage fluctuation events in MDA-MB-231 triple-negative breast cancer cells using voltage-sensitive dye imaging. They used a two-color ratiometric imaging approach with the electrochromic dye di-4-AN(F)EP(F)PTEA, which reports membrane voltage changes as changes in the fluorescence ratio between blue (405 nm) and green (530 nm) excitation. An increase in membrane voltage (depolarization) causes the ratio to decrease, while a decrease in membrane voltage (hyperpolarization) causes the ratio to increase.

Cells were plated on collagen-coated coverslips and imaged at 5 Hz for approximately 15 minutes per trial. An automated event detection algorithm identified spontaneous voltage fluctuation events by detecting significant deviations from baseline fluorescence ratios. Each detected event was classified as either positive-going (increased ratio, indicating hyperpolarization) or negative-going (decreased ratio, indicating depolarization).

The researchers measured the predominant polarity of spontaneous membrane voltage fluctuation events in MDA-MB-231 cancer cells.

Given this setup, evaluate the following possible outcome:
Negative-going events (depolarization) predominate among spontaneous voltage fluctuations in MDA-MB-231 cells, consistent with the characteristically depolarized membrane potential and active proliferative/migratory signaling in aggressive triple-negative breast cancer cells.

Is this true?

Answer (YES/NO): NO